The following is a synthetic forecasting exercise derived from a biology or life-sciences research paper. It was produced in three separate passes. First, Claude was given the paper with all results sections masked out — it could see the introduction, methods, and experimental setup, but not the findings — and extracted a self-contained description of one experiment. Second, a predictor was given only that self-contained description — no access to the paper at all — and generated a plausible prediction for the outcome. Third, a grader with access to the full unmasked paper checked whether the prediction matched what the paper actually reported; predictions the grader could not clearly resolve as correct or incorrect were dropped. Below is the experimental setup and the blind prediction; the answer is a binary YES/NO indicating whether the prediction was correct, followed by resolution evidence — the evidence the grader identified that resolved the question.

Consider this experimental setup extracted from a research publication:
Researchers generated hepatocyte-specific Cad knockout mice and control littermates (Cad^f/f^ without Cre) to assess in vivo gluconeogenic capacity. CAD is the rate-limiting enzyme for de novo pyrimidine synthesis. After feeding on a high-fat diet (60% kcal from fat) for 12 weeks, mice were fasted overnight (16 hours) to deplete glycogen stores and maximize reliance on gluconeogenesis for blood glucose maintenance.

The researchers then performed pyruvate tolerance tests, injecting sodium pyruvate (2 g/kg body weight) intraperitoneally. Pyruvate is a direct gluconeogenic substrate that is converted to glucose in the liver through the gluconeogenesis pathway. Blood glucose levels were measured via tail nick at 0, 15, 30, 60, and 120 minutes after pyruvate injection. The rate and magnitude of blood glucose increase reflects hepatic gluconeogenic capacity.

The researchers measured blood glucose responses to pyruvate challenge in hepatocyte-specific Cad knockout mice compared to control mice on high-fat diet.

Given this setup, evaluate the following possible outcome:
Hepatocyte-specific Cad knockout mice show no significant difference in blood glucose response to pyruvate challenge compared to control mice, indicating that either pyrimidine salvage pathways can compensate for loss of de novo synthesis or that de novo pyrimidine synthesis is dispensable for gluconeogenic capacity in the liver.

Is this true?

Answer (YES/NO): NO